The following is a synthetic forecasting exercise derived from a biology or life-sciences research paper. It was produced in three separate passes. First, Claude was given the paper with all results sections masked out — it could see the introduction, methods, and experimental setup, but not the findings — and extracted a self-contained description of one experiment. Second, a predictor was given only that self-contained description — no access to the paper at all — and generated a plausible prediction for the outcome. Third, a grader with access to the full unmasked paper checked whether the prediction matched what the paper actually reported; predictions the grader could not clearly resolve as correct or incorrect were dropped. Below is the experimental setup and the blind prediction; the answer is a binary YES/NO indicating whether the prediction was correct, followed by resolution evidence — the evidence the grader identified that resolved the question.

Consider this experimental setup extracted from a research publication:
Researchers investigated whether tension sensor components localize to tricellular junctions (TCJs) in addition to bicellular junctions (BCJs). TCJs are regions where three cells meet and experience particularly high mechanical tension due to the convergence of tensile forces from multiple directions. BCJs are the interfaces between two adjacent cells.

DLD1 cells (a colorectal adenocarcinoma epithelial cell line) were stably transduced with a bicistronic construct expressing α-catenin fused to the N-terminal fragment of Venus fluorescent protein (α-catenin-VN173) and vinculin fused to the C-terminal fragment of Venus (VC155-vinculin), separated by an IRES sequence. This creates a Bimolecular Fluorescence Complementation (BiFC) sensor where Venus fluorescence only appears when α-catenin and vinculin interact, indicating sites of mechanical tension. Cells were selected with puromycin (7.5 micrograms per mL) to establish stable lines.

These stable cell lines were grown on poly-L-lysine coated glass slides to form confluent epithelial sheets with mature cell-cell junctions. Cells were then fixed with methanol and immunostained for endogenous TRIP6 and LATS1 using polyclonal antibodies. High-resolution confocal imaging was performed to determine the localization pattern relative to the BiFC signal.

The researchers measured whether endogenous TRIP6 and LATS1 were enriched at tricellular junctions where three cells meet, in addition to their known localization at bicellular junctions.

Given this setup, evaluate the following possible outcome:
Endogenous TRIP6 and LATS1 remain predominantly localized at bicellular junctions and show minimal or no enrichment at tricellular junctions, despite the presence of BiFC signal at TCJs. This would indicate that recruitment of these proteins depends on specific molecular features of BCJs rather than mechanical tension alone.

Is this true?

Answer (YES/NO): NO